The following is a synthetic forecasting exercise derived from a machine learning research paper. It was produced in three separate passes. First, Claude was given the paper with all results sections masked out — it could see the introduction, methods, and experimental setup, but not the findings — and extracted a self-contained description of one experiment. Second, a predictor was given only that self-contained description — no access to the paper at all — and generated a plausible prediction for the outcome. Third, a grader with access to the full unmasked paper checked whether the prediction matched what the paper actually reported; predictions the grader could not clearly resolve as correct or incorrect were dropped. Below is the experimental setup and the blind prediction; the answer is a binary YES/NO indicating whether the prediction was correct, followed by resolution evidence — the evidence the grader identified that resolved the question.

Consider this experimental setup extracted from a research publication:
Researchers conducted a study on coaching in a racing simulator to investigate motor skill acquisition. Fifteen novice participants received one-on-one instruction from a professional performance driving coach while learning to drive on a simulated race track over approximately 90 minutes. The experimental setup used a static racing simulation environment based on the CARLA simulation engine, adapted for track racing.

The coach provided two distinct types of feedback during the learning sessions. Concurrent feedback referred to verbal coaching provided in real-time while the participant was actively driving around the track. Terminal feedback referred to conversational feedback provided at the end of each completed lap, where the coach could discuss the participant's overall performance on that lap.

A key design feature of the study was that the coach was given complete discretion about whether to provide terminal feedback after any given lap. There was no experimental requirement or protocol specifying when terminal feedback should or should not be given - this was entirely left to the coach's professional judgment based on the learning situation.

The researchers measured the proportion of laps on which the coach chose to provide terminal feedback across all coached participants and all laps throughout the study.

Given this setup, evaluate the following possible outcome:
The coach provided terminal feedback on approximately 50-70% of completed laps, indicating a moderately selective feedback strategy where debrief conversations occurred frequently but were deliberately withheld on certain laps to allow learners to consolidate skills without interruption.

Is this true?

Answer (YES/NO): NO